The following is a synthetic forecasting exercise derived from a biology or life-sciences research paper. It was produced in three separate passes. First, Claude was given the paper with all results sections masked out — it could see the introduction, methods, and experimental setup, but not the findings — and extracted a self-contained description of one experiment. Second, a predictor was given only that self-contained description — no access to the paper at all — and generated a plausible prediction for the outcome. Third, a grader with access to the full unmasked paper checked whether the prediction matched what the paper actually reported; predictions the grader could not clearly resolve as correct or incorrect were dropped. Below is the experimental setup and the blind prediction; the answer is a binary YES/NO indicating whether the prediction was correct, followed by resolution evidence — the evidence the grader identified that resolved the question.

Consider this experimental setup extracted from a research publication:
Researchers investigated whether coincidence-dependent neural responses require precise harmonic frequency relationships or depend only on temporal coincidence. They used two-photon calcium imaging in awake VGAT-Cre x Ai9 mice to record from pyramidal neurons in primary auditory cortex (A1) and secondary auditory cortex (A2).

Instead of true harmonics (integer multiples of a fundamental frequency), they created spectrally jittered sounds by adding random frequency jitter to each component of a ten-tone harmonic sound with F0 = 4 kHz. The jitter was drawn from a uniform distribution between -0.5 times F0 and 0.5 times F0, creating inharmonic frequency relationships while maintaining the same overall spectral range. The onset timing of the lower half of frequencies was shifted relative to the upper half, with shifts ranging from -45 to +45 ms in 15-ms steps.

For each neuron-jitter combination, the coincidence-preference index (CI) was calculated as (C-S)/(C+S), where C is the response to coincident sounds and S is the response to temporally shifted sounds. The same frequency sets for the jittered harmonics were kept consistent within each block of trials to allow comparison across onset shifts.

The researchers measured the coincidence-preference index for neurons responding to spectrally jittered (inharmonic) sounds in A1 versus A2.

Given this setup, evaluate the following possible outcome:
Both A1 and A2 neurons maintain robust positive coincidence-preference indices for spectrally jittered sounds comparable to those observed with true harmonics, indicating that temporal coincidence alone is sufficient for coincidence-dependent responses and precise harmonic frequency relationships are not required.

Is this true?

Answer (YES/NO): NO